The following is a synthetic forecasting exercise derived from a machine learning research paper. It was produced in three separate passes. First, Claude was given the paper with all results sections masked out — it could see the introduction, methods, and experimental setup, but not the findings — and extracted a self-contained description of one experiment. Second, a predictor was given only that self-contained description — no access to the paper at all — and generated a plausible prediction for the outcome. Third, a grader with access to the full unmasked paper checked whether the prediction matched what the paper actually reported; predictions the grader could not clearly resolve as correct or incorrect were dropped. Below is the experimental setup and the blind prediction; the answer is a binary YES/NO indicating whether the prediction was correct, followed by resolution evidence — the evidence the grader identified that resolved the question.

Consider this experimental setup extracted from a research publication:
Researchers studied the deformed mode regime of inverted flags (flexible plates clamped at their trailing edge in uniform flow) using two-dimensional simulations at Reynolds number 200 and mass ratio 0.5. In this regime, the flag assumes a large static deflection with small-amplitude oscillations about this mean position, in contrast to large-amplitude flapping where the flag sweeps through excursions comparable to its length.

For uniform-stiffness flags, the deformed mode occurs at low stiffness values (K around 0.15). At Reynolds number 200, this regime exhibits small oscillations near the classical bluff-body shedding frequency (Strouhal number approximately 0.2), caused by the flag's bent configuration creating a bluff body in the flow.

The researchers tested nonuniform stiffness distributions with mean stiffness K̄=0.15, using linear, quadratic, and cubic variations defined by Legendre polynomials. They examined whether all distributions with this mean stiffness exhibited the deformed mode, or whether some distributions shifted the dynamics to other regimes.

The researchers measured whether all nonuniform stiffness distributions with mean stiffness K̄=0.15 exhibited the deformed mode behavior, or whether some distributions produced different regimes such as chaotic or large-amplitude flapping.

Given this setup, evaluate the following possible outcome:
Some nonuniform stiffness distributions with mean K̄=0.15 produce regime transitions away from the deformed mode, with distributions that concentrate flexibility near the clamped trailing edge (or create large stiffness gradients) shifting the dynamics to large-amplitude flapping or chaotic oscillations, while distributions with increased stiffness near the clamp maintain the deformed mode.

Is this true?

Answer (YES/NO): NO